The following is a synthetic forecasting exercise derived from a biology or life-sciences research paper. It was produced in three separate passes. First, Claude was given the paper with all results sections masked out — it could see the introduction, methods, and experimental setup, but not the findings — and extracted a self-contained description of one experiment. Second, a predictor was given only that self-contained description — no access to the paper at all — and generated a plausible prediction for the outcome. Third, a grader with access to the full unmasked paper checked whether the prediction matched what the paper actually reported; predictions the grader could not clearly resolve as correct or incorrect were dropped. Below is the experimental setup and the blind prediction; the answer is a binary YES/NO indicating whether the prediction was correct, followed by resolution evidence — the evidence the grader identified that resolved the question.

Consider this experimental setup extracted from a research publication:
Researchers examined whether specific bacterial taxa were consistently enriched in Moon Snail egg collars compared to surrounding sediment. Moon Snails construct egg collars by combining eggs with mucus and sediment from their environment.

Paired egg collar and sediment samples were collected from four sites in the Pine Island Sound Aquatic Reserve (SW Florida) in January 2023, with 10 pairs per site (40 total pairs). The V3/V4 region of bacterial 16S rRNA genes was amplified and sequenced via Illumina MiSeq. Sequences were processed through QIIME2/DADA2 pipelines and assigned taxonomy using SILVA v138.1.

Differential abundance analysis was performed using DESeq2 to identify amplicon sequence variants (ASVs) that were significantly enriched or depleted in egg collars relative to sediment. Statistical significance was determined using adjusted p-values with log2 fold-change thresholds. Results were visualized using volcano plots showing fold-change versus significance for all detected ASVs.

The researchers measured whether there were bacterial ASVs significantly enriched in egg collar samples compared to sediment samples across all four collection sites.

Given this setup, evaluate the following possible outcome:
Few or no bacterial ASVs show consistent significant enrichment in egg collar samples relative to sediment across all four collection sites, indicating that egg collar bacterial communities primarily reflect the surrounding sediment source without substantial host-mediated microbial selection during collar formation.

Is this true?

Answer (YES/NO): NO